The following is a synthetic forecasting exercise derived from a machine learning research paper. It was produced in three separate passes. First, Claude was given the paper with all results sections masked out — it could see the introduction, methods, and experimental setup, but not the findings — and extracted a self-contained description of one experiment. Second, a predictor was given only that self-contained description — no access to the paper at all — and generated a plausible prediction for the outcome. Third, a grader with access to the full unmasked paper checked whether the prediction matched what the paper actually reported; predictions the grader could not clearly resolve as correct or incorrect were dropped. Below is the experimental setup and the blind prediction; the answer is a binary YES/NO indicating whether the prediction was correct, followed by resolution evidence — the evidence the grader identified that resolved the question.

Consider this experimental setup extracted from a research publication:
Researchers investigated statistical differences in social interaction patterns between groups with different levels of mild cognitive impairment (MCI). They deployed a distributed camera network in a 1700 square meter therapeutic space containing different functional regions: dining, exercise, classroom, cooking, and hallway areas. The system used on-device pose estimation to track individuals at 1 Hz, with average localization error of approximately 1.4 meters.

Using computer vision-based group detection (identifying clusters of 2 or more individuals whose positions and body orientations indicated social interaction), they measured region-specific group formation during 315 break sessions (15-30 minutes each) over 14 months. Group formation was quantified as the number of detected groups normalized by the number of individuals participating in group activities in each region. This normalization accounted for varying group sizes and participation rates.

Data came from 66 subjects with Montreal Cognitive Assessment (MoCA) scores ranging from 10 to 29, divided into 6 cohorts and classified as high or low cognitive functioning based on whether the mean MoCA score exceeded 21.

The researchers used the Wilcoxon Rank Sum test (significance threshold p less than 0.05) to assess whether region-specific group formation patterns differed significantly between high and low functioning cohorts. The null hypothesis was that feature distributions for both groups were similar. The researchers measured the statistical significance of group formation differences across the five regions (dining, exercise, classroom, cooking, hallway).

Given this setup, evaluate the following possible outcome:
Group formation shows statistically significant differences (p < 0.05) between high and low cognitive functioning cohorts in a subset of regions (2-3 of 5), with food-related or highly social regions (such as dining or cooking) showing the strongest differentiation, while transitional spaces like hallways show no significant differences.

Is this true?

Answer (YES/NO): NO